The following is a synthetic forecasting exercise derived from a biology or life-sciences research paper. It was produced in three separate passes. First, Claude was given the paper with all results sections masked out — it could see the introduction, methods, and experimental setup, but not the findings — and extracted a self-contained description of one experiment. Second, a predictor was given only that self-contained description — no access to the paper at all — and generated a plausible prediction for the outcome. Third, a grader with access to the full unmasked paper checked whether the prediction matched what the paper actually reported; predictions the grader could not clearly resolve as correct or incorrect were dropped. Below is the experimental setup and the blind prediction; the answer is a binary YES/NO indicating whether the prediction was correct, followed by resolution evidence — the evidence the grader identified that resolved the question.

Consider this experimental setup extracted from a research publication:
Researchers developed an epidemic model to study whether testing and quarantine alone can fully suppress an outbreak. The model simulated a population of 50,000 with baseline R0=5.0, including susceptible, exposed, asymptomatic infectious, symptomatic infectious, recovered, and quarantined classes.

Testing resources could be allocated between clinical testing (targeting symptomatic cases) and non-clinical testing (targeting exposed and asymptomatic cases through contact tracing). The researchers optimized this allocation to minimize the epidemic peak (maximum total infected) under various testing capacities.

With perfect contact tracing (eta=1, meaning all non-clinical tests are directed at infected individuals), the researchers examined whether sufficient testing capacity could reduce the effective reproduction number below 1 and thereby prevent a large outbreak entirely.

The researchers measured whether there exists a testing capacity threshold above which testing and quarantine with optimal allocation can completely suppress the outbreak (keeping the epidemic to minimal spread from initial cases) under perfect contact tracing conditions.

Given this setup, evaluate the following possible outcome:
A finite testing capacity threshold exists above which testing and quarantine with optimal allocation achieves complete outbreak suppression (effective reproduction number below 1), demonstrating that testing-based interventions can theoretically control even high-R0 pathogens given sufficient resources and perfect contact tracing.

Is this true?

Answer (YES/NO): YES